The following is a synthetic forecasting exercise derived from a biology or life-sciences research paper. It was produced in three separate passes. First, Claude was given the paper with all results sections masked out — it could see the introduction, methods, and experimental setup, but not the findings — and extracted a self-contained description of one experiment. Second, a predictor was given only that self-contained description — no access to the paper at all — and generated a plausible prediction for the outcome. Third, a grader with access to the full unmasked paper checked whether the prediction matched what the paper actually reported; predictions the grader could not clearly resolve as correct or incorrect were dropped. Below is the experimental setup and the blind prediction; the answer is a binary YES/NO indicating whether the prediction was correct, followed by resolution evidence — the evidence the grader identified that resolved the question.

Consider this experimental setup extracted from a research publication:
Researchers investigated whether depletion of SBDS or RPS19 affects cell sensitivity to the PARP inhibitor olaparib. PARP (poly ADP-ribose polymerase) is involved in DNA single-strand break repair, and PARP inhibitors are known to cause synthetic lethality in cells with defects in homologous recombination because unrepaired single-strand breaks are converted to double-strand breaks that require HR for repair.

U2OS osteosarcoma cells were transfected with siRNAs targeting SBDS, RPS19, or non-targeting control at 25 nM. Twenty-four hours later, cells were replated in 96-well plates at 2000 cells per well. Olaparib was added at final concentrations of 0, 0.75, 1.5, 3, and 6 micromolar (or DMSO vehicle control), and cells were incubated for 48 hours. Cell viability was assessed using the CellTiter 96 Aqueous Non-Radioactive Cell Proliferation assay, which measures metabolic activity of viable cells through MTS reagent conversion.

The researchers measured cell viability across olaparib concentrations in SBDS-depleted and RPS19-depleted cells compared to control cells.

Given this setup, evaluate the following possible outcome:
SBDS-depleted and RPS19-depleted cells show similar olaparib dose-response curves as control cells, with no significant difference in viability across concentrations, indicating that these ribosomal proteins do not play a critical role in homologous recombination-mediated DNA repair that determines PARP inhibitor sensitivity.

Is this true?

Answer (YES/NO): NO